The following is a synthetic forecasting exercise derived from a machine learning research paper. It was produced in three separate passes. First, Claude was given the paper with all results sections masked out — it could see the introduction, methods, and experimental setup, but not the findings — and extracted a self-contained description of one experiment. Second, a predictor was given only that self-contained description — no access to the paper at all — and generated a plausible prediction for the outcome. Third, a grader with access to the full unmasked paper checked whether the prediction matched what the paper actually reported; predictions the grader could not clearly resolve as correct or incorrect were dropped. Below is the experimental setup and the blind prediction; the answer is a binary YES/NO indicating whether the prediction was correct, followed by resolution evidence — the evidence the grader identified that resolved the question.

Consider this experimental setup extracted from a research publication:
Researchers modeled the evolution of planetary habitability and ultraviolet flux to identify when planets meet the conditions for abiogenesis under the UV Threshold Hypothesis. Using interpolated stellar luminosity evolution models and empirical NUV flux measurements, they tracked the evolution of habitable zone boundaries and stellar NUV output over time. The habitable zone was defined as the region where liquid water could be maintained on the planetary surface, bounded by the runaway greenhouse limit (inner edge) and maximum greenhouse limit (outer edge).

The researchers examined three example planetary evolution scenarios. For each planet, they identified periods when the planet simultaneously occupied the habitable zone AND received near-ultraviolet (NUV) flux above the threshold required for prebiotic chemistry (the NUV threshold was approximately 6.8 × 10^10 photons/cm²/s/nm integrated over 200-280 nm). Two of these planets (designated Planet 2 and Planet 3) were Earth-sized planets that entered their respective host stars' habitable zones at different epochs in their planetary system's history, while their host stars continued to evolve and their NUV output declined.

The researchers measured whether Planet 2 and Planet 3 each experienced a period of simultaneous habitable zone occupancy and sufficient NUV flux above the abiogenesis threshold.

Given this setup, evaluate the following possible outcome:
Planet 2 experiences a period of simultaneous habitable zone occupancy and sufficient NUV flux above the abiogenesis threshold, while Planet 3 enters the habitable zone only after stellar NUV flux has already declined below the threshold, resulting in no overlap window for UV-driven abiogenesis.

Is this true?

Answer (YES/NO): NO